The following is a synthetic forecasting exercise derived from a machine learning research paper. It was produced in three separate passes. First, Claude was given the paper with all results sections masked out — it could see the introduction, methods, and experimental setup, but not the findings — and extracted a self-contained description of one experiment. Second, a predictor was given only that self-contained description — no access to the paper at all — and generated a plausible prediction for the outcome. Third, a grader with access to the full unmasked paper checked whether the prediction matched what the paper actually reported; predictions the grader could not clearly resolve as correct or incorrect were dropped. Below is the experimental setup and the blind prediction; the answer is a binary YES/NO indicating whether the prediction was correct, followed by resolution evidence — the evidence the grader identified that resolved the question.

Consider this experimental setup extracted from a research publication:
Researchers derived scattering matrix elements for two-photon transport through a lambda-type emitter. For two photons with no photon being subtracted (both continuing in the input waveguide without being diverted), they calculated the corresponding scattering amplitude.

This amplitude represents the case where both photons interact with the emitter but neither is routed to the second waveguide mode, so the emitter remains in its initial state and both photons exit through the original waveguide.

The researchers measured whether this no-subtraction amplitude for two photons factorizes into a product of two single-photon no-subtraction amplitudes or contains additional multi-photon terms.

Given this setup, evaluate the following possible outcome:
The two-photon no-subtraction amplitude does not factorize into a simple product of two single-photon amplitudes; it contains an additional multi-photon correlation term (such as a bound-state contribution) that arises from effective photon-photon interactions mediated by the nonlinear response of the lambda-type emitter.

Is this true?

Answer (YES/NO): YES